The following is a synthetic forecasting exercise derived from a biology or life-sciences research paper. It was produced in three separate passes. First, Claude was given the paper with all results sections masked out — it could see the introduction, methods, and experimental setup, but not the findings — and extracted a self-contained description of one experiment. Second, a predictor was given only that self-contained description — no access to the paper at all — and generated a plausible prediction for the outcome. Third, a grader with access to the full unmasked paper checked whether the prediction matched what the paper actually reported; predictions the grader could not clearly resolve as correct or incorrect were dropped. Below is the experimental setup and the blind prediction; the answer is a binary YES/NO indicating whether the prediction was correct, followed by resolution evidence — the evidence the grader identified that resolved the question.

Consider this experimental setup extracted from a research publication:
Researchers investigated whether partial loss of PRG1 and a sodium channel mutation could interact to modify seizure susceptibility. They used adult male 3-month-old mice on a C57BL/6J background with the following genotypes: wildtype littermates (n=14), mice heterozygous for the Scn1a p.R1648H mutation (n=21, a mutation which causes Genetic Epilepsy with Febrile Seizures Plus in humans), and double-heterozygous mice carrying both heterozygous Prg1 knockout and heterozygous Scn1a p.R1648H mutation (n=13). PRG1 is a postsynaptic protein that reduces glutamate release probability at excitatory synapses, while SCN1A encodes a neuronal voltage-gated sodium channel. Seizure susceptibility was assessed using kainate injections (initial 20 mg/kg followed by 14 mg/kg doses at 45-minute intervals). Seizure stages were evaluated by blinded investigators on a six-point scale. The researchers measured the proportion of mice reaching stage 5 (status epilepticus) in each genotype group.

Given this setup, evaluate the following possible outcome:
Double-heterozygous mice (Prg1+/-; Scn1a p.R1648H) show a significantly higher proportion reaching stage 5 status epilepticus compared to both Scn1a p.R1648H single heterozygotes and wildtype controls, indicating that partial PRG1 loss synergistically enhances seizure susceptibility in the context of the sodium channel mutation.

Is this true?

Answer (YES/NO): YES